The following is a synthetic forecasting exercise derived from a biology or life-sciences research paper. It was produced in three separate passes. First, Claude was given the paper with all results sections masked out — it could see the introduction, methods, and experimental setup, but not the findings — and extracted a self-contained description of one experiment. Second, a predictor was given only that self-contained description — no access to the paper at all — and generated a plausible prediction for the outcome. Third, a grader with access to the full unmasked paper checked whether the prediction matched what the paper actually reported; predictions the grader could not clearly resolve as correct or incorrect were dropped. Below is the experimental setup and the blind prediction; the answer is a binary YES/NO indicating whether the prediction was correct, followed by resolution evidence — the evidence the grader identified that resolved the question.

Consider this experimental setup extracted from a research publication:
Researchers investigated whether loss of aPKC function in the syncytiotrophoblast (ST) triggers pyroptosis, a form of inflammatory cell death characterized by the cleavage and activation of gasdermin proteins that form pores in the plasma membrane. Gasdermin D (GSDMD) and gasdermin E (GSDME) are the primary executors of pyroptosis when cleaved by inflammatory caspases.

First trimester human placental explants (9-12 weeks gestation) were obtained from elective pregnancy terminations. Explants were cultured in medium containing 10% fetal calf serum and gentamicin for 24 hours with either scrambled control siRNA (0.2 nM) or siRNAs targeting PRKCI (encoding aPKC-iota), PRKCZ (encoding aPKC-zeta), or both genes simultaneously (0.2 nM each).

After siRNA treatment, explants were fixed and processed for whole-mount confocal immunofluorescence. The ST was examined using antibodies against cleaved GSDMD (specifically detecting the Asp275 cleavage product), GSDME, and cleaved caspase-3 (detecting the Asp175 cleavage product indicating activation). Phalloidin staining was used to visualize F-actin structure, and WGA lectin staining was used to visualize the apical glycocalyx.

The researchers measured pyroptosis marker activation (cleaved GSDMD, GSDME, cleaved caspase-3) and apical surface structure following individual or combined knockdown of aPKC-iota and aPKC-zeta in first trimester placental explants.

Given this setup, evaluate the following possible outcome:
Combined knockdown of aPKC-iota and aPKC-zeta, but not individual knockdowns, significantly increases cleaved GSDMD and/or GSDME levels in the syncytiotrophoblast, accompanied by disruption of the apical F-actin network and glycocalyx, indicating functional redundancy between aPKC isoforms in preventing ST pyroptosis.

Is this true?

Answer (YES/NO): NO